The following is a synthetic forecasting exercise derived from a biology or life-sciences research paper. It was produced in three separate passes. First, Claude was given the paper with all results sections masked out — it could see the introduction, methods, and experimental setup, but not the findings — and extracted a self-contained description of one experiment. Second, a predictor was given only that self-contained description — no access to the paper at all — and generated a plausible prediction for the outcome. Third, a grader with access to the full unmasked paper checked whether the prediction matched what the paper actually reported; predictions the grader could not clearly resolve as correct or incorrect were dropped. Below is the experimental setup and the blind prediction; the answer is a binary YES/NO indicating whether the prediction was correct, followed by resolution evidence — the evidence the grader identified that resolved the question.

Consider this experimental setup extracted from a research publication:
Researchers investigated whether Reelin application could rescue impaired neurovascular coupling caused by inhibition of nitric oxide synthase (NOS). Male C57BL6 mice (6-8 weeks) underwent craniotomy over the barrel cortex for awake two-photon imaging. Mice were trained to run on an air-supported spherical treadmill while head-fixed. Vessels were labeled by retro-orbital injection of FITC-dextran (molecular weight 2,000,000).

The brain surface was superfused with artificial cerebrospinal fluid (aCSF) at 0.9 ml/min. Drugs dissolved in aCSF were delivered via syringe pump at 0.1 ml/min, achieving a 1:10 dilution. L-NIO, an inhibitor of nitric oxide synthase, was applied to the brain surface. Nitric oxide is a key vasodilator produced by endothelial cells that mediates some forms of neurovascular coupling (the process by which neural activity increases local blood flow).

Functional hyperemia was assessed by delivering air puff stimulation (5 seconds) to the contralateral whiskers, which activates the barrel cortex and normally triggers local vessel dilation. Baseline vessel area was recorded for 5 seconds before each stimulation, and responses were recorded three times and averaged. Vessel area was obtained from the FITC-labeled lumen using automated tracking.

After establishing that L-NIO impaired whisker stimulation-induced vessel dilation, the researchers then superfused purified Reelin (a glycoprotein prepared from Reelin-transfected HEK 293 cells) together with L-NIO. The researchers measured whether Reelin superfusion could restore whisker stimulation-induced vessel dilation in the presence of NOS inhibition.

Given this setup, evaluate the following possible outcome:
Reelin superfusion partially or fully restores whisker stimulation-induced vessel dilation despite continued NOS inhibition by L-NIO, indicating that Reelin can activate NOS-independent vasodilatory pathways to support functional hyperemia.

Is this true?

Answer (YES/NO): NO